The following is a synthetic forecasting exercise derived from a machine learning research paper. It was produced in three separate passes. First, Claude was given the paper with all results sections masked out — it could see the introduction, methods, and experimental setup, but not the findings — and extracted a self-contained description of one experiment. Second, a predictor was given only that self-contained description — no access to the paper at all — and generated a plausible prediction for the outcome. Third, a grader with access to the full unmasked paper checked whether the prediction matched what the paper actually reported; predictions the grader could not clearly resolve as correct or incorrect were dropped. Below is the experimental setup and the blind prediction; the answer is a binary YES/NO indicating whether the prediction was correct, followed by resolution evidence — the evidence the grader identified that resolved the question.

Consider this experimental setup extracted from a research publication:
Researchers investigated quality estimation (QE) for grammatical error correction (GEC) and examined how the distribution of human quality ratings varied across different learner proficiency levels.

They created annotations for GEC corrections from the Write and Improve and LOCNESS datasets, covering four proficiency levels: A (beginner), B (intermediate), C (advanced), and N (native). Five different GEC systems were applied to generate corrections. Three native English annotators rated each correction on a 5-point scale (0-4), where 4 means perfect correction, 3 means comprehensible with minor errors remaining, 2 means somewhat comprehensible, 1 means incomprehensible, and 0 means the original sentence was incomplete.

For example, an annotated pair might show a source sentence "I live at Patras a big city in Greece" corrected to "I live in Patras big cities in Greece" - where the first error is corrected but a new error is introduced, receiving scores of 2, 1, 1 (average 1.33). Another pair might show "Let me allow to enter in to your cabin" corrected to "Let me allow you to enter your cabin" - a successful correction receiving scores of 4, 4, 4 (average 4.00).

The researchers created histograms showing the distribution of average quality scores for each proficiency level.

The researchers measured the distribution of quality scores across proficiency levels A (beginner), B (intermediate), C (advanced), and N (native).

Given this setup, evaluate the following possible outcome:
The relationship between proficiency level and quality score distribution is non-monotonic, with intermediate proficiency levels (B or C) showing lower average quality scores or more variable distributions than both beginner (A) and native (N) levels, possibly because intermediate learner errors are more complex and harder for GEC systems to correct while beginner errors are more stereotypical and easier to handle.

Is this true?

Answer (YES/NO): NO